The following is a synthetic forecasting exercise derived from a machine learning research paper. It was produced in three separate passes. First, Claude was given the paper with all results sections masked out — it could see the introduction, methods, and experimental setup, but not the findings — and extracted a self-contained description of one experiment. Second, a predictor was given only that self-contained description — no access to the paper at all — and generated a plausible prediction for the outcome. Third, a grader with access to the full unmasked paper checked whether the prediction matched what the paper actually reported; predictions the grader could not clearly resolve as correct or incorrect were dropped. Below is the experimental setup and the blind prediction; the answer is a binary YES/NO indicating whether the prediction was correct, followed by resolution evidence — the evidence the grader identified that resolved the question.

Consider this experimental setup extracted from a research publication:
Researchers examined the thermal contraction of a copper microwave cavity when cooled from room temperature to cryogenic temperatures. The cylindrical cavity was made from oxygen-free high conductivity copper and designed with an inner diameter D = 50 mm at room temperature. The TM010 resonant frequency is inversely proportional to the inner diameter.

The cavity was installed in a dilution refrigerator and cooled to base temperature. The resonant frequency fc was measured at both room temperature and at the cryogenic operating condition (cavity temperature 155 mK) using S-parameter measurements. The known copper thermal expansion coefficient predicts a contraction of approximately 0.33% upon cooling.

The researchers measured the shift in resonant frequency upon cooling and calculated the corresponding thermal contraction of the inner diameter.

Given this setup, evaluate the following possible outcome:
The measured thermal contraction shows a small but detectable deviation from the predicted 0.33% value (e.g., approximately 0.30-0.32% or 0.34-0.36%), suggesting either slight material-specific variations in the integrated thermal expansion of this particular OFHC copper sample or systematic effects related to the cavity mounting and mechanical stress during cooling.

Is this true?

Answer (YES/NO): NO